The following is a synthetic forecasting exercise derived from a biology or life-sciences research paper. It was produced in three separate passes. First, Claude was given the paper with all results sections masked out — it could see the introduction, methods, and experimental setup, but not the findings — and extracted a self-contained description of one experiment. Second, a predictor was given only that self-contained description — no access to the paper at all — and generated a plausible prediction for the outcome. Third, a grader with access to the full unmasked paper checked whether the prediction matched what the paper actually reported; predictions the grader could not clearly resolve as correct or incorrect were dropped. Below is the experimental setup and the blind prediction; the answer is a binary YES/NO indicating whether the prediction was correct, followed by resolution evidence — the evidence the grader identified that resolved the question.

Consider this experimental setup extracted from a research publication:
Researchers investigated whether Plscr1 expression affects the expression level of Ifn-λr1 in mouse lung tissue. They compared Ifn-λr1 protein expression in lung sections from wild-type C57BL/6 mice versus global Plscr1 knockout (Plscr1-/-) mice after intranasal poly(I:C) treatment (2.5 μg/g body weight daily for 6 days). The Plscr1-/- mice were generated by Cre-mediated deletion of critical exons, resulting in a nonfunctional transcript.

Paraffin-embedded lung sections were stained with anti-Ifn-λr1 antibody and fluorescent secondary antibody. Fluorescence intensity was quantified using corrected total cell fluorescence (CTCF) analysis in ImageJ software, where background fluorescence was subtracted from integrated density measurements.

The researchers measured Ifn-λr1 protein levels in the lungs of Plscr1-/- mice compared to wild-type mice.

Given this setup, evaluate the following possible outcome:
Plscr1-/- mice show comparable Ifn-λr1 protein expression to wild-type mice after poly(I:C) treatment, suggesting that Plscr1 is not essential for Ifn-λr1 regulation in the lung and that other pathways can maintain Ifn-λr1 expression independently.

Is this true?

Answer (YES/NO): NO